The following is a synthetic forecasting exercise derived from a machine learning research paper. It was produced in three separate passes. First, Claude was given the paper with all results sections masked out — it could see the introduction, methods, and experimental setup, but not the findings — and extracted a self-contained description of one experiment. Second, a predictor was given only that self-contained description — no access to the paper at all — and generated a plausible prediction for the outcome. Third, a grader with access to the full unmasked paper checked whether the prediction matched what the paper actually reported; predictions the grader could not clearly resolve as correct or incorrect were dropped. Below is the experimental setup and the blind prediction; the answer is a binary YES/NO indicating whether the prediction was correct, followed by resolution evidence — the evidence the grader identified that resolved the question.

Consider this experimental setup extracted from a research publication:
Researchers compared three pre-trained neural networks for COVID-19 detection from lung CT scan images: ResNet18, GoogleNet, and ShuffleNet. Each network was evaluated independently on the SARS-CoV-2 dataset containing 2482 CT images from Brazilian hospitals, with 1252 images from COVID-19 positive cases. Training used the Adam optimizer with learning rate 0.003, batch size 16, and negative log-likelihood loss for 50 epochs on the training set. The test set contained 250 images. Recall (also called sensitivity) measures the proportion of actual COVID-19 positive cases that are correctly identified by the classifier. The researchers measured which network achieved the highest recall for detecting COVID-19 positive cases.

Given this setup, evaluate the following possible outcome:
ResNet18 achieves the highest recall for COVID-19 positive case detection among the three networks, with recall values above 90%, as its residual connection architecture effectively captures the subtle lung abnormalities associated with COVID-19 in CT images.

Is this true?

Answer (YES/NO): NO